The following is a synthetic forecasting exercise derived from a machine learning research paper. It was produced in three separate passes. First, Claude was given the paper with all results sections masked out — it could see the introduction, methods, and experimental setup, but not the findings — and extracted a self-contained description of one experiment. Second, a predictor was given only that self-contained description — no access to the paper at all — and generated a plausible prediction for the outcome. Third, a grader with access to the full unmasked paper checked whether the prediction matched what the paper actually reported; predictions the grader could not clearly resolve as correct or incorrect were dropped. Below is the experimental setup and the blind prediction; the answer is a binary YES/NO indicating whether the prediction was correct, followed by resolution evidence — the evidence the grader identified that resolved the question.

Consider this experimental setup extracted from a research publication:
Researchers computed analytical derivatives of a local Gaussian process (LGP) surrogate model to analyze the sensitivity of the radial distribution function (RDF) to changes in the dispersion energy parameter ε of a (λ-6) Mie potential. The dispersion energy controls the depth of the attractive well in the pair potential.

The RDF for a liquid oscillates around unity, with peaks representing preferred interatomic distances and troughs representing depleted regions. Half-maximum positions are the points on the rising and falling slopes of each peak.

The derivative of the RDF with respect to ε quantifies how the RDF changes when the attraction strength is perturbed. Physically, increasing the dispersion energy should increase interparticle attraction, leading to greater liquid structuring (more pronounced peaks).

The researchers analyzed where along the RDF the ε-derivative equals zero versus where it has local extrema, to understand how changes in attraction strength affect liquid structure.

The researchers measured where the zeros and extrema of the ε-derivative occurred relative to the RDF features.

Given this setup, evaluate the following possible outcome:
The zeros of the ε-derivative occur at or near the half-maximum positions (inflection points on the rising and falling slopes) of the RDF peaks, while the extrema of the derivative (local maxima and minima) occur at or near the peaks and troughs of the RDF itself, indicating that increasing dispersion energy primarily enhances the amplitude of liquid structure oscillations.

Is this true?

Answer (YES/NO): YES